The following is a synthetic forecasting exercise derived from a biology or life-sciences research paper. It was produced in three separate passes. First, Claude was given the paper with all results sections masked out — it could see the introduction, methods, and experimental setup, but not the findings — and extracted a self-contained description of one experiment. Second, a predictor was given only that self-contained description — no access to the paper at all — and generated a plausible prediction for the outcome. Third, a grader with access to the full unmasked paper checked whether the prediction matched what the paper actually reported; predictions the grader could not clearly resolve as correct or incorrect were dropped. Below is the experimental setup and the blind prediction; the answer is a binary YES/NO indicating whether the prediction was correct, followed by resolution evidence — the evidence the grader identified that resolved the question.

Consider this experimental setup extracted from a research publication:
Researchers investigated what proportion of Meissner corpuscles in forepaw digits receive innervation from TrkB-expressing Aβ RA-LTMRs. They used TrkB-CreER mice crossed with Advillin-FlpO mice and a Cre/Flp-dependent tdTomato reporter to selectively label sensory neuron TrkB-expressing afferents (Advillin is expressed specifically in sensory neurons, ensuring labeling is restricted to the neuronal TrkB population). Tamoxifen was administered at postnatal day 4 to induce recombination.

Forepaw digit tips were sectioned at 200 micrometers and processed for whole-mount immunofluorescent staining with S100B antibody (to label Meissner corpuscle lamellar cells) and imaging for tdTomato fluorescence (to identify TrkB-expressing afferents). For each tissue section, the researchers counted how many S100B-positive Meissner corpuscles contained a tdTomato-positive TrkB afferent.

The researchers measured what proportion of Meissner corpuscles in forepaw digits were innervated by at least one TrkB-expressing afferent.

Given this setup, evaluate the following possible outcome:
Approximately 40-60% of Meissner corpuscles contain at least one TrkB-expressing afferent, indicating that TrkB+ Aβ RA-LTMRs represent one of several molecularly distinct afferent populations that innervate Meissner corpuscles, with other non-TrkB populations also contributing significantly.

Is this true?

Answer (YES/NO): NO